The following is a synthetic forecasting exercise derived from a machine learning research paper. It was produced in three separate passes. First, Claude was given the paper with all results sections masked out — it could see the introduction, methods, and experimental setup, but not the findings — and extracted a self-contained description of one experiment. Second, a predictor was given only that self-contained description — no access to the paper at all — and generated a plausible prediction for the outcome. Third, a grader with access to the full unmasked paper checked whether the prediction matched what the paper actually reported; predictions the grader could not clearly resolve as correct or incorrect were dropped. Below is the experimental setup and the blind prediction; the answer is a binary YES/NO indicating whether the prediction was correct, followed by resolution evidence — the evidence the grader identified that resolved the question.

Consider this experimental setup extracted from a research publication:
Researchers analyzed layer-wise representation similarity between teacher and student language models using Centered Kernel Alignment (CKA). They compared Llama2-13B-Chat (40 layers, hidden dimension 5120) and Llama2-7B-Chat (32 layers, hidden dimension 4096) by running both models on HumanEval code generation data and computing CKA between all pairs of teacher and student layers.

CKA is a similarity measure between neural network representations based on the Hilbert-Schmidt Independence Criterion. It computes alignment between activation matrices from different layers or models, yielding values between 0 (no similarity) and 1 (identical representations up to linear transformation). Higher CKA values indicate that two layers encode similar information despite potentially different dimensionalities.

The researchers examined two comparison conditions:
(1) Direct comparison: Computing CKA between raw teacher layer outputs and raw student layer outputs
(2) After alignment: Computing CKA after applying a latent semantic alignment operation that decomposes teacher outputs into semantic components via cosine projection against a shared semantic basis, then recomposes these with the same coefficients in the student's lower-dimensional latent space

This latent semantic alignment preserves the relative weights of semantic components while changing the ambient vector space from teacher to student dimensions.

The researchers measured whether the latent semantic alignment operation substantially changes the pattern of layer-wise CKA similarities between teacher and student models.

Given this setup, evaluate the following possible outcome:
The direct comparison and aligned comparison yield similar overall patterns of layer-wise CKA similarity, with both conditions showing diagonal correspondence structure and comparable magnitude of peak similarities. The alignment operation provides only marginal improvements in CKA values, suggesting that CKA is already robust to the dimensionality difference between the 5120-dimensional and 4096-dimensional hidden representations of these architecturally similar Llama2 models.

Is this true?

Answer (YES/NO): YES